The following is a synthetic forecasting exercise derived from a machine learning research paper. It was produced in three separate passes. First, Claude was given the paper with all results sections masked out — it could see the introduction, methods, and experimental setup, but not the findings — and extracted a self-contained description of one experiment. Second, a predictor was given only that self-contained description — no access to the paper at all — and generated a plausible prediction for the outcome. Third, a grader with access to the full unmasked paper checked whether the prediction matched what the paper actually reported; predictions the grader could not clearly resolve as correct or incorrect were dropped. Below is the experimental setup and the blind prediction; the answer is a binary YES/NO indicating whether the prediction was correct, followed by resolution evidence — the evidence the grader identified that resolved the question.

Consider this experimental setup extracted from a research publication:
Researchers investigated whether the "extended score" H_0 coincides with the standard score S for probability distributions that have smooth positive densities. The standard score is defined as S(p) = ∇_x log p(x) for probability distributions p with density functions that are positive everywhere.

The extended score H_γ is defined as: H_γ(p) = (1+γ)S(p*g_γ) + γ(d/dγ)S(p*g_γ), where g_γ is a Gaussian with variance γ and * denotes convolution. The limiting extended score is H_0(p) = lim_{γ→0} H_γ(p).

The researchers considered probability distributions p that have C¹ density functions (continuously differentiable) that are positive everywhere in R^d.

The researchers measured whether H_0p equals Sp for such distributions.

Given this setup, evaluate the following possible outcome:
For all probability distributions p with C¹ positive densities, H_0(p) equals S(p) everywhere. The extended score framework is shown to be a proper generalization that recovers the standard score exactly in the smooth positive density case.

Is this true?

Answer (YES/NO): YES